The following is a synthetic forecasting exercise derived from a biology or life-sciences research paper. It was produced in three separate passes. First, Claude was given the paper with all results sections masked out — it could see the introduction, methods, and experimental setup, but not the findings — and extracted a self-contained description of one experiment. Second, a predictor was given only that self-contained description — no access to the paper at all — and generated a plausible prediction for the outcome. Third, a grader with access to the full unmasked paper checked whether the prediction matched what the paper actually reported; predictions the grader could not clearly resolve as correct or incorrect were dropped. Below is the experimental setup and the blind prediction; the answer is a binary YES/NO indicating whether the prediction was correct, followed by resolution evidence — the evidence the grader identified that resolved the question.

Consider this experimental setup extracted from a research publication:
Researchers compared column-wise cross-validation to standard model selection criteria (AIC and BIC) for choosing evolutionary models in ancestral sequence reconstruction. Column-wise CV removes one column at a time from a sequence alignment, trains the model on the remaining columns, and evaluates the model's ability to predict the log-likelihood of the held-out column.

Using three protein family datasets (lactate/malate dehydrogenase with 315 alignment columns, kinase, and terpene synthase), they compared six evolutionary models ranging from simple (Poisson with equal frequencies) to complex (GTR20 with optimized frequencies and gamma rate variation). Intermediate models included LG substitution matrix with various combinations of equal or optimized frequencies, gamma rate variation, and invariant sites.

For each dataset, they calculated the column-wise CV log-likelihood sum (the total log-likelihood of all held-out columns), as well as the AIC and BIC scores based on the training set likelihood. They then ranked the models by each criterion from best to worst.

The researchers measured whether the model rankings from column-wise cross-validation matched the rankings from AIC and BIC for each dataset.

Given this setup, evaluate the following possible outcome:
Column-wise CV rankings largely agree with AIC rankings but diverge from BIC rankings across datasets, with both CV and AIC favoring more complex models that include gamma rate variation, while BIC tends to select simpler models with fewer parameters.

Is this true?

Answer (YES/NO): NO